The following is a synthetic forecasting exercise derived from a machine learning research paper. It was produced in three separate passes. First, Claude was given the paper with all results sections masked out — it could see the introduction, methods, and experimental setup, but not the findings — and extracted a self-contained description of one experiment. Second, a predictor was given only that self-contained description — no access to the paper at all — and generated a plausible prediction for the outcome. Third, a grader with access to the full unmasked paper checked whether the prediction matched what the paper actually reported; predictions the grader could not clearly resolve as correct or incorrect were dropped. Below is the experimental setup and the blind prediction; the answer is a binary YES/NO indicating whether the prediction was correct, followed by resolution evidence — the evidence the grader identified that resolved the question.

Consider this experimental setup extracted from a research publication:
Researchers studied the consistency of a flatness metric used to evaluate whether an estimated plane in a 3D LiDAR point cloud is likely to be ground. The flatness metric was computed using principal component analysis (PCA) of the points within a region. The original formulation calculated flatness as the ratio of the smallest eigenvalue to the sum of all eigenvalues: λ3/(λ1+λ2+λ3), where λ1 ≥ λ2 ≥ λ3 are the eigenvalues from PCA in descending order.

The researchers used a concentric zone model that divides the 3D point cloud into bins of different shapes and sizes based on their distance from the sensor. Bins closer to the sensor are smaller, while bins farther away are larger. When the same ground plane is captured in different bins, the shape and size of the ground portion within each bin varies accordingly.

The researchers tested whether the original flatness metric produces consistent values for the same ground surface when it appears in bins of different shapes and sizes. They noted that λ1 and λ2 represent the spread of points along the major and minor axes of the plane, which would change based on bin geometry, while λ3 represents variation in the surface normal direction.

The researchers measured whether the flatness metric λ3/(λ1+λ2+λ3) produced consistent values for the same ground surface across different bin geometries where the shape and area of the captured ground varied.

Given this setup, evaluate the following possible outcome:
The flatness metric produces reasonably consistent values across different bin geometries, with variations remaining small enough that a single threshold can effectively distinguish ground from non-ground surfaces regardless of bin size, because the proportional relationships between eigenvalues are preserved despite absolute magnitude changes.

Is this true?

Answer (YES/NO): NO